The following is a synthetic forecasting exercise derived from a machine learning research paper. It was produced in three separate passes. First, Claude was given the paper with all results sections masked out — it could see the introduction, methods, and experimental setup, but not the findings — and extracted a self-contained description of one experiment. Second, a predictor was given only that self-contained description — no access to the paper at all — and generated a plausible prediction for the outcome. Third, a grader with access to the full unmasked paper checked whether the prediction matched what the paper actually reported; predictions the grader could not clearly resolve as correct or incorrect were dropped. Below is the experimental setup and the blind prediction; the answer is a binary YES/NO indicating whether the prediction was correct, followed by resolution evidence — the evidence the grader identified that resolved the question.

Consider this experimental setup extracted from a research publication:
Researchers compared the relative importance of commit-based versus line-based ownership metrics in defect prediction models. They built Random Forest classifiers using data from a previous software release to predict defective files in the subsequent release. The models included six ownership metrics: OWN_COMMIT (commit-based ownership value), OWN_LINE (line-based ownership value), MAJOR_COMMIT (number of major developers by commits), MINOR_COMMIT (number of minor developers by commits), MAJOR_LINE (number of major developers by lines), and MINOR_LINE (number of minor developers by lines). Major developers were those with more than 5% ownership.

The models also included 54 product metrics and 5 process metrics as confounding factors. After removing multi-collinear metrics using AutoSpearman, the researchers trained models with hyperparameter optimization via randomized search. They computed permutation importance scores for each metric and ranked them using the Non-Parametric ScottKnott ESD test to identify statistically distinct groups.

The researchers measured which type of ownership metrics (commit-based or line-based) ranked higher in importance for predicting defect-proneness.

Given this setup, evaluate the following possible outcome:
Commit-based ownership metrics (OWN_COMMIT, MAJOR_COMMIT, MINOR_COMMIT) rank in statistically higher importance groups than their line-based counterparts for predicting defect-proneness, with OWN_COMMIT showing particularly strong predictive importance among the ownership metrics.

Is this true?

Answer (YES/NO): YES